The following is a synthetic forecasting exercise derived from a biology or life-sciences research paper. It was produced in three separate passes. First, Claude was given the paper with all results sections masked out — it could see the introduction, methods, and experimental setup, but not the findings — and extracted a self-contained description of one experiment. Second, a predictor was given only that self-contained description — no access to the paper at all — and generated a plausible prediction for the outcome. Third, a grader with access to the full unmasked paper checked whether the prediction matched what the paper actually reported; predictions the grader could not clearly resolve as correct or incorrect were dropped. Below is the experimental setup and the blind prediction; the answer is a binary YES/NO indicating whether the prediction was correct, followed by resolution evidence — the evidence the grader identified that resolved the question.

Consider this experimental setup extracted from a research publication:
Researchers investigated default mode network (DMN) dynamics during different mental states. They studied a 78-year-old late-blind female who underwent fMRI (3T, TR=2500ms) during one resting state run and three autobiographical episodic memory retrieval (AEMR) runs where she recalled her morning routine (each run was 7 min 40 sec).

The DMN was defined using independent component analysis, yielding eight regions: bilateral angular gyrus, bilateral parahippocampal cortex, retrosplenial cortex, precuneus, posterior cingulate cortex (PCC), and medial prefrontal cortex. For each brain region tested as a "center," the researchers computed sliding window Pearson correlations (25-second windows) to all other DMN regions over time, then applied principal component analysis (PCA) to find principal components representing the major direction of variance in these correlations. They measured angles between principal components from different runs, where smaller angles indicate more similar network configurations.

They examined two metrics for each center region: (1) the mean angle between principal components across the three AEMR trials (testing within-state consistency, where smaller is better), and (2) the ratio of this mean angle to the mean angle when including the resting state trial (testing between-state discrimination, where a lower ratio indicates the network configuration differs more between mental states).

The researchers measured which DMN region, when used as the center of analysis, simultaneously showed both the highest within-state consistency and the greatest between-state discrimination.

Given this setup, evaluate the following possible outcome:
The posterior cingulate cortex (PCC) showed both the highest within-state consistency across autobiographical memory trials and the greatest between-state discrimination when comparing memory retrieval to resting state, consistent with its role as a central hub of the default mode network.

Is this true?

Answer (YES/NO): YES